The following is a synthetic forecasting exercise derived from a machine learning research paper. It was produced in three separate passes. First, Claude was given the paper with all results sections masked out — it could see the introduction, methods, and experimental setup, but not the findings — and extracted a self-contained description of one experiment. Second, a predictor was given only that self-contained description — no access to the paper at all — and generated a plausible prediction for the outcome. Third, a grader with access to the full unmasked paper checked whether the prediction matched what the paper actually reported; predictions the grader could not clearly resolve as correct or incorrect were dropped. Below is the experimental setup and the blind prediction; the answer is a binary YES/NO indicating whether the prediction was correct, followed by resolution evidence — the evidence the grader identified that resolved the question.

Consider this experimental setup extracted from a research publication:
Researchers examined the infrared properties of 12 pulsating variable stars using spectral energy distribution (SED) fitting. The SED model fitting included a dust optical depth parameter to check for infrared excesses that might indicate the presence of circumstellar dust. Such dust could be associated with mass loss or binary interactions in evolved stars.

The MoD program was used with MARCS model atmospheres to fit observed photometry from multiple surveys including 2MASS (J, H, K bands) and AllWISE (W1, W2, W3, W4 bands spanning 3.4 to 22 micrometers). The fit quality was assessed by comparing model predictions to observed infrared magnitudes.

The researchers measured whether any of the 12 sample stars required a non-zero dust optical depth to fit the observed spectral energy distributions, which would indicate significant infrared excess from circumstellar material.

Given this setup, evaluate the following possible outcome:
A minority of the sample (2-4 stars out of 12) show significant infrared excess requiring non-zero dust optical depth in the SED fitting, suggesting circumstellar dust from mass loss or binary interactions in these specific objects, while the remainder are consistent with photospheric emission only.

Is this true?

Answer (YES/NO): NO